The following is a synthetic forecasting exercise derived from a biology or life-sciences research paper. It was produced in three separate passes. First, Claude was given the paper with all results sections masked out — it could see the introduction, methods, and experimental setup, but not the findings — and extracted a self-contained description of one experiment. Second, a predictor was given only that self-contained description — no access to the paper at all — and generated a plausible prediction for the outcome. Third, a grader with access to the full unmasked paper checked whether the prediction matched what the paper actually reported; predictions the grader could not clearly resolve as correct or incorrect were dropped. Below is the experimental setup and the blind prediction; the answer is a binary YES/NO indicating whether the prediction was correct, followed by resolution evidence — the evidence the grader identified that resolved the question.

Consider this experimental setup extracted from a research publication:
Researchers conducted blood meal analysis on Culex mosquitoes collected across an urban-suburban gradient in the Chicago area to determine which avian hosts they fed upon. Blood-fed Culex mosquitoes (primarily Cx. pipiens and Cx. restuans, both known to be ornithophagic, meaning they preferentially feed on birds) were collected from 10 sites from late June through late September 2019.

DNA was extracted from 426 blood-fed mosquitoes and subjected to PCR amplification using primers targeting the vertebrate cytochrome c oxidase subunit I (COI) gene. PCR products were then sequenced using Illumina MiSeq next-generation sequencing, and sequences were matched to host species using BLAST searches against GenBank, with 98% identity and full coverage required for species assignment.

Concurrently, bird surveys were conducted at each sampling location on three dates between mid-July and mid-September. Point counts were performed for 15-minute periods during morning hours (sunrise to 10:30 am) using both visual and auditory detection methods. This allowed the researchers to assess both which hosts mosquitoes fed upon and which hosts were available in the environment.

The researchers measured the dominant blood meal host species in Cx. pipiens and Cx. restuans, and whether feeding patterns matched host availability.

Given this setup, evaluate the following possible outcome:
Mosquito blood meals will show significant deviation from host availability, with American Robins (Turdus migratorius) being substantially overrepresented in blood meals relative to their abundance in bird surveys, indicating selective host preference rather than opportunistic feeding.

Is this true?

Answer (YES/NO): NO